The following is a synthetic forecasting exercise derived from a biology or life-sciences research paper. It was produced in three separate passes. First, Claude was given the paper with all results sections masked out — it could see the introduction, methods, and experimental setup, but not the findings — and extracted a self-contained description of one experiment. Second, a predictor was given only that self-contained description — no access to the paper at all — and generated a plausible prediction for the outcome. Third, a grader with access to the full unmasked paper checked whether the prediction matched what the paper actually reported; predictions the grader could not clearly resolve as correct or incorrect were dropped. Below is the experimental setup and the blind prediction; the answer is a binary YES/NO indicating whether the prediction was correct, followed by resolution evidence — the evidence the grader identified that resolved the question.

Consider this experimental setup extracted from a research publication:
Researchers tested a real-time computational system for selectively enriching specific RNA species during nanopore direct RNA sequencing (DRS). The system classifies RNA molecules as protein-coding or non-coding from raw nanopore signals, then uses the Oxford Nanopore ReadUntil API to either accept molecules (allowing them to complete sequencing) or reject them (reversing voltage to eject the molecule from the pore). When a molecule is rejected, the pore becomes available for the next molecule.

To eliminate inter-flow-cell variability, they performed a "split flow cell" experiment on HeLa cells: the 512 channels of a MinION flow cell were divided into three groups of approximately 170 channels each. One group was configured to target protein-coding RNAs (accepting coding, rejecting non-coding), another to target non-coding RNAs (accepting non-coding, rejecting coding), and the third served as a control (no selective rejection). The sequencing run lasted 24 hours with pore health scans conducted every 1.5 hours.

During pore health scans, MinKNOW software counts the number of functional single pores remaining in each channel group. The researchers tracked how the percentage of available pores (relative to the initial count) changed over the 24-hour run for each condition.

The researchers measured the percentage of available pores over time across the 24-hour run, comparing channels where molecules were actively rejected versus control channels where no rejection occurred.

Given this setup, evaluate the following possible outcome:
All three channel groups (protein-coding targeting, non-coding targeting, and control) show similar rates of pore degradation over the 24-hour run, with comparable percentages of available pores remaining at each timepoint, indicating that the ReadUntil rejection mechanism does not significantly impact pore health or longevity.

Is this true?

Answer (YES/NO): YES